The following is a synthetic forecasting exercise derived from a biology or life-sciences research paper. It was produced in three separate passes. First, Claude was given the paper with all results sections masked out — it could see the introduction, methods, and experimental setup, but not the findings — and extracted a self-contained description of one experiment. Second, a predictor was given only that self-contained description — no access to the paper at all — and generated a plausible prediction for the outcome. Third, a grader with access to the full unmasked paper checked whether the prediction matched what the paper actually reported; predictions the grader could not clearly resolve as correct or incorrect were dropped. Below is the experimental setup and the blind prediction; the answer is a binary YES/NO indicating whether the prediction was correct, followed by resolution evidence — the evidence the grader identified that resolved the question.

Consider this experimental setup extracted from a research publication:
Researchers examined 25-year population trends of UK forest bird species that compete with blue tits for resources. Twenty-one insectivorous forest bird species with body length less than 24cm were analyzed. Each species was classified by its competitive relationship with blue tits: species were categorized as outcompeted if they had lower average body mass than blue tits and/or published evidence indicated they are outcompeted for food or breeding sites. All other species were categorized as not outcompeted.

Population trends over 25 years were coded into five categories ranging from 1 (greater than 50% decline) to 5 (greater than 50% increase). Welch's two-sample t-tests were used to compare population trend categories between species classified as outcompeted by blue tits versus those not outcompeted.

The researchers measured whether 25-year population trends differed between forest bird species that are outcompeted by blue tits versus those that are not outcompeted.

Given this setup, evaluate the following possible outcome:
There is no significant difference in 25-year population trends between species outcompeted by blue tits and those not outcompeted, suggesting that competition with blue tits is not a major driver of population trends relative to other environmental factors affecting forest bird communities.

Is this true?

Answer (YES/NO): NO